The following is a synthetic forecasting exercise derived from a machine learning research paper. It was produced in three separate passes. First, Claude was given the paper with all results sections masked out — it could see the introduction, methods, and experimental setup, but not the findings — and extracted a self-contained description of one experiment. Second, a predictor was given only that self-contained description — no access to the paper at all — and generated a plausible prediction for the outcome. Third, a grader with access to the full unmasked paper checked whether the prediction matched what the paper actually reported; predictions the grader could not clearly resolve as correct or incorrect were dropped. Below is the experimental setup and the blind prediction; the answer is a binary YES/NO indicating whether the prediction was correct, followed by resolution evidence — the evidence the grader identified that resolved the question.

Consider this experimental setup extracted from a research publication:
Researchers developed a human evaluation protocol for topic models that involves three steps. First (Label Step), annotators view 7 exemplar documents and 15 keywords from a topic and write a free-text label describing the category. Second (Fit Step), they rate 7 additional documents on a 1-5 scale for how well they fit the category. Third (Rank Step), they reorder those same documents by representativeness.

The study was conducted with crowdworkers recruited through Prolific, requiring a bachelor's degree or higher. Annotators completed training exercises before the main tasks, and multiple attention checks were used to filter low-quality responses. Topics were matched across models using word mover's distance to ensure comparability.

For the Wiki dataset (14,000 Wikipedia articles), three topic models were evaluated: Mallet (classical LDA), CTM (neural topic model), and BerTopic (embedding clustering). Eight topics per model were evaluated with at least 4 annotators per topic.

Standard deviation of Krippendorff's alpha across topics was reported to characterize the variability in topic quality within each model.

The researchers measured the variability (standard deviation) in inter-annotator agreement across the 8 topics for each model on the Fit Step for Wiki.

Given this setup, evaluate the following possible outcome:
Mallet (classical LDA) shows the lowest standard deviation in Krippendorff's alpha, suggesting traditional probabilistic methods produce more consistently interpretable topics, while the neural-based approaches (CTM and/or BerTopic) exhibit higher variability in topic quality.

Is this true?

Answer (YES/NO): YES